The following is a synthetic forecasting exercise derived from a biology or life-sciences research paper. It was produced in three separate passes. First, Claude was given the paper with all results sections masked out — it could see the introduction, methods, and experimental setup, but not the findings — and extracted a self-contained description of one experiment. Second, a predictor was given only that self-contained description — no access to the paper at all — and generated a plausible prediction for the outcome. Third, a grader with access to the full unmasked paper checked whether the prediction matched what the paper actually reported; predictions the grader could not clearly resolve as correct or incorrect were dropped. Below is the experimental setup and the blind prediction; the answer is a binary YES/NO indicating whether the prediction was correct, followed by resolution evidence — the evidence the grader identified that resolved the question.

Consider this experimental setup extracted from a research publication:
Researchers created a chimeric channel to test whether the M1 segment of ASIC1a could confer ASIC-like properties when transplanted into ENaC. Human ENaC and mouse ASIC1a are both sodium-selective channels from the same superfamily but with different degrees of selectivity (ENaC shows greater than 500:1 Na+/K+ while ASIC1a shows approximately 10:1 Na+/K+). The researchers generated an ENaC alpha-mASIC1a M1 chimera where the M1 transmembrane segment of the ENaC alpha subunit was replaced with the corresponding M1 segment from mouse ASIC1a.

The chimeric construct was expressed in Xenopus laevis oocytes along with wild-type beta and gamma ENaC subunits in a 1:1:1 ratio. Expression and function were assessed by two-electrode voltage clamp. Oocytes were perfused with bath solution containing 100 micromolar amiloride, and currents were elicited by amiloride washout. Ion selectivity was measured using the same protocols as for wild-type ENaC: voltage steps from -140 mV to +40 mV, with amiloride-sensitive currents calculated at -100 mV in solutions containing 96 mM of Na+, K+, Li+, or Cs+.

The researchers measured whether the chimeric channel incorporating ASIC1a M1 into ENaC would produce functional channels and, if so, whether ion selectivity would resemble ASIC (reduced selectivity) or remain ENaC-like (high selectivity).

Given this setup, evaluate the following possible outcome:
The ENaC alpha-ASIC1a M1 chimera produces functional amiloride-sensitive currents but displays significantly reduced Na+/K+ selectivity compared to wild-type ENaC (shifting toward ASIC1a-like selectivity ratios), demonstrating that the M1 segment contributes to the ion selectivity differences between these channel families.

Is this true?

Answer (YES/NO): YES